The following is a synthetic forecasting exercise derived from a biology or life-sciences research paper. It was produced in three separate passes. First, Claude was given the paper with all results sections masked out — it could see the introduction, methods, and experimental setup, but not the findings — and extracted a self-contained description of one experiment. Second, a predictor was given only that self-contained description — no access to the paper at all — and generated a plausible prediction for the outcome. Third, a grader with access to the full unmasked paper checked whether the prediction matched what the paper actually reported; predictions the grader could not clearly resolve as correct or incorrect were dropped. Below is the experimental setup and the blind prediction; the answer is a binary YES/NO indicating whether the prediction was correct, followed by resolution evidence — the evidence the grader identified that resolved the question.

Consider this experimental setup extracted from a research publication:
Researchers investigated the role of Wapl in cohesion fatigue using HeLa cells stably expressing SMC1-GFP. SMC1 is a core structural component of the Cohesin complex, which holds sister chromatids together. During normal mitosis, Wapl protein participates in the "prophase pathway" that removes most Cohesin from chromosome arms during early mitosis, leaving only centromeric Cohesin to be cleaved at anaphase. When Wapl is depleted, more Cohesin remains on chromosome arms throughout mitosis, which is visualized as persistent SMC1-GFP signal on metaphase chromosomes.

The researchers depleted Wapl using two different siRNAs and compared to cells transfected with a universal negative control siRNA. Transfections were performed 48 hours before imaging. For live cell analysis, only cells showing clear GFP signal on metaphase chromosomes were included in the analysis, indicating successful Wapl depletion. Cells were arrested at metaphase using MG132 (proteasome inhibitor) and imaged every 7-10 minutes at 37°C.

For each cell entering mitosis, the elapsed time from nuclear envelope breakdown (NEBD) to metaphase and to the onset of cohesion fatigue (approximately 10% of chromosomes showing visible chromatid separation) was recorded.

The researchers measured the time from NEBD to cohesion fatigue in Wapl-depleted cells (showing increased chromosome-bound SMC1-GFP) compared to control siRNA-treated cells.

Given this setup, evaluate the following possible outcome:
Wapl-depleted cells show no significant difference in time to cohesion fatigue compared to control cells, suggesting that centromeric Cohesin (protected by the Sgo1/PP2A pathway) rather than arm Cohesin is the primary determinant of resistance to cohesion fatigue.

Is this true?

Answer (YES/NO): NO